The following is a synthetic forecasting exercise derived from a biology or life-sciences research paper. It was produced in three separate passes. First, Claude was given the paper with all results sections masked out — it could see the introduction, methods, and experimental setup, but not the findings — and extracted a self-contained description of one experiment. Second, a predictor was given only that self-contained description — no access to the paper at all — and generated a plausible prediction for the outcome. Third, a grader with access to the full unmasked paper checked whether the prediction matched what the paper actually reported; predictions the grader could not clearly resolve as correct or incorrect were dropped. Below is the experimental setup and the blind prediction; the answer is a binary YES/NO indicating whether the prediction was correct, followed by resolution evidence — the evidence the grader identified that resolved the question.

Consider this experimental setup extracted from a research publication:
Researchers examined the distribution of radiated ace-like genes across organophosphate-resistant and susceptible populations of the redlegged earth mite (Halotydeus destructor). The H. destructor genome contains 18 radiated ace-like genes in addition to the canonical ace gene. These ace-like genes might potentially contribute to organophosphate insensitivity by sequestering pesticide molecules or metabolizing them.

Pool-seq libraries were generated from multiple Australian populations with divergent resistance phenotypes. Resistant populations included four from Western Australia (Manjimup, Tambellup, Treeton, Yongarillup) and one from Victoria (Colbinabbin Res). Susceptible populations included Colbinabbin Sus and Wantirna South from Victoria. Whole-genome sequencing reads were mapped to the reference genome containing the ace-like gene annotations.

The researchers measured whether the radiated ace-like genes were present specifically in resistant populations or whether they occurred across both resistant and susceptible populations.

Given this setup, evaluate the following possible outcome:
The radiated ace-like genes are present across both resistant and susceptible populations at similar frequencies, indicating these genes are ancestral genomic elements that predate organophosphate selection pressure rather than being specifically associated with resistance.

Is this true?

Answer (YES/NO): YES